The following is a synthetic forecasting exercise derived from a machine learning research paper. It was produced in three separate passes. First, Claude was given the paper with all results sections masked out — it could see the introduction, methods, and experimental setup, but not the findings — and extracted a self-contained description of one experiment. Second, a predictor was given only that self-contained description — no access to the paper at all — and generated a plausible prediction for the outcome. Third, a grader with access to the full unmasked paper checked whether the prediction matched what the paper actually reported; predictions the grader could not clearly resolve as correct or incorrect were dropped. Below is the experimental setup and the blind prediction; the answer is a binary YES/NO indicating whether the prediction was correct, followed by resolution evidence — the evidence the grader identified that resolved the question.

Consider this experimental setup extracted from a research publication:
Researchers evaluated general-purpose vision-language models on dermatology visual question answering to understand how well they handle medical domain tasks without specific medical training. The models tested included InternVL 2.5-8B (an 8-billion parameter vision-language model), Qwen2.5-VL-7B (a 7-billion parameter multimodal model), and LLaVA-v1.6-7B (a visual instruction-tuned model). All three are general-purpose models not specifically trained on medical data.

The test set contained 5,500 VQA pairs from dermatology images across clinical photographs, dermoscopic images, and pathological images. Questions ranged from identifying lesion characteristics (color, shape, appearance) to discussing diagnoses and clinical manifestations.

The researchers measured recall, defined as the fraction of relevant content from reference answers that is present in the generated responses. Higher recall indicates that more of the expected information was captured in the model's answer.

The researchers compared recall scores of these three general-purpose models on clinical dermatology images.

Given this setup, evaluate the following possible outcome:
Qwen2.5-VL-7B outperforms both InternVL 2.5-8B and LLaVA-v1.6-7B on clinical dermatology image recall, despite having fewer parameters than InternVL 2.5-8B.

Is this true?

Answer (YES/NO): NO